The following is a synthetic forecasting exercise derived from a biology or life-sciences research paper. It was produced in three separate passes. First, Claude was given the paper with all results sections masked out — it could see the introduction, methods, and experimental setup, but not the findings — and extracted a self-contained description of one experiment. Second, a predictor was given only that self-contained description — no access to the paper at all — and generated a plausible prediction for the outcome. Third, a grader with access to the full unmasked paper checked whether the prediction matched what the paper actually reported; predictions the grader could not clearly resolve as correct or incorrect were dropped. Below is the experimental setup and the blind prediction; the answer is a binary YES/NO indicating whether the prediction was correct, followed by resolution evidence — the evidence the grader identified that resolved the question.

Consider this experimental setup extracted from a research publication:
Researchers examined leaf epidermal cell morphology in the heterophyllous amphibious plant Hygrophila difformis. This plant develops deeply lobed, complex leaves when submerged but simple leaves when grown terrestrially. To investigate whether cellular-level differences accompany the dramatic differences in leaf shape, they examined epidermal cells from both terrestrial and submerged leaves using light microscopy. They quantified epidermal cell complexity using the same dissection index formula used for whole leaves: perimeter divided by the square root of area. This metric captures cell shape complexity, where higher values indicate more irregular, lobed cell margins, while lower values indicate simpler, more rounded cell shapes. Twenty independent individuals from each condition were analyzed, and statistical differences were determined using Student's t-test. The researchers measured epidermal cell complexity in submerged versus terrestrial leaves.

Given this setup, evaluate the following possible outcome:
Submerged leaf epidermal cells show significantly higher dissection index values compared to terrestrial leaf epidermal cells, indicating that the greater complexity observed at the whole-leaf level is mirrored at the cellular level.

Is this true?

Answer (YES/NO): YES